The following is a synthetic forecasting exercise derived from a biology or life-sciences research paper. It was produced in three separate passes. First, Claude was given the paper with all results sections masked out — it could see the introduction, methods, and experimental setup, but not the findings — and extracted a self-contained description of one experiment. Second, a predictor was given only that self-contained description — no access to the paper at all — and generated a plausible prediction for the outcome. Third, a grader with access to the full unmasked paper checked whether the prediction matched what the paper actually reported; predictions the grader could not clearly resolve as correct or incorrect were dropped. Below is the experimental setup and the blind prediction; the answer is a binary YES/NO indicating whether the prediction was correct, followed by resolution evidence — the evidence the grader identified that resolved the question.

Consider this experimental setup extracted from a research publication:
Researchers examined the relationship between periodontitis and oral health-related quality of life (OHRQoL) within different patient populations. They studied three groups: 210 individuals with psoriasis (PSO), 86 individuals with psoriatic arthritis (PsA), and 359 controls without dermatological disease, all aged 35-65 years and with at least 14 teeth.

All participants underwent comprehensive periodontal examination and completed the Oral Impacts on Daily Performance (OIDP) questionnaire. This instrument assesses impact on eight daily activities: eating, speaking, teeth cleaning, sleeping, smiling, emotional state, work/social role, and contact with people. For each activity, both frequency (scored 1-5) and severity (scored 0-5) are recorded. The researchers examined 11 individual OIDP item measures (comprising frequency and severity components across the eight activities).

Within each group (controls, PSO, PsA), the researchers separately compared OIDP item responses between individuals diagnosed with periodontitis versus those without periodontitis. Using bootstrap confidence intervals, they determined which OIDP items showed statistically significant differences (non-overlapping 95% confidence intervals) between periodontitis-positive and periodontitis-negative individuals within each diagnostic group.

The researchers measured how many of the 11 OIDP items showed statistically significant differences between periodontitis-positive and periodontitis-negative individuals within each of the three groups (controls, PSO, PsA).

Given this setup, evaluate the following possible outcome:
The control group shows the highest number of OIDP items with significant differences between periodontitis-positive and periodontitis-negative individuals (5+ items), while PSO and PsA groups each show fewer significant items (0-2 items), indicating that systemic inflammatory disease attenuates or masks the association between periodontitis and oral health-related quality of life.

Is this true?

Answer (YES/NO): NO